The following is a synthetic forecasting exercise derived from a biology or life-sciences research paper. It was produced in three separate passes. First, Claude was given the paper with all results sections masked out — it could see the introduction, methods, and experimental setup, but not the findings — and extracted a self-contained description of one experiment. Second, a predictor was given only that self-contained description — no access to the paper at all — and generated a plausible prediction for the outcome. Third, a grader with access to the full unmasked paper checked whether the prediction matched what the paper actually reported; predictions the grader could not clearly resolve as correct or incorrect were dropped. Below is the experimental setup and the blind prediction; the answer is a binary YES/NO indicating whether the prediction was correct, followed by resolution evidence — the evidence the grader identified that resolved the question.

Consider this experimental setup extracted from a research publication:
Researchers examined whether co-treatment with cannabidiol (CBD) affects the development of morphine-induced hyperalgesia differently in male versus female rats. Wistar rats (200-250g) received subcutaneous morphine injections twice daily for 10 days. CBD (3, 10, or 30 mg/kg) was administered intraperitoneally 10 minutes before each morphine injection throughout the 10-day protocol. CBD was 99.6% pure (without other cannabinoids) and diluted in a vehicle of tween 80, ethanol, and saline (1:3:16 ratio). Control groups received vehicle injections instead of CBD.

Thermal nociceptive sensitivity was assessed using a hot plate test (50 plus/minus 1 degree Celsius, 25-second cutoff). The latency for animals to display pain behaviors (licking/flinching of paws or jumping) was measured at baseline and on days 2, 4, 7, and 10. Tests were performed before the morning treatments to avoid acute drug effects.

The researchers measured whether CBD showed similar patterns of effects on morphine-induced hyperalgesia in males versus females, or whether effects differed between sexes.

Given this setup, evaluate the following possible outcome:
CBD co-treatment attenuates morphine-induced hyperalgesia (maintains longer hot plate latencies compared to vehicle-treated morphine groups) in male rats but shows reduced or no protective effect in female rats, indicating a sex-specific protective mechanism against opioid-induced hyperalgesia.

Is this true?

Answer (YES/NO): NO